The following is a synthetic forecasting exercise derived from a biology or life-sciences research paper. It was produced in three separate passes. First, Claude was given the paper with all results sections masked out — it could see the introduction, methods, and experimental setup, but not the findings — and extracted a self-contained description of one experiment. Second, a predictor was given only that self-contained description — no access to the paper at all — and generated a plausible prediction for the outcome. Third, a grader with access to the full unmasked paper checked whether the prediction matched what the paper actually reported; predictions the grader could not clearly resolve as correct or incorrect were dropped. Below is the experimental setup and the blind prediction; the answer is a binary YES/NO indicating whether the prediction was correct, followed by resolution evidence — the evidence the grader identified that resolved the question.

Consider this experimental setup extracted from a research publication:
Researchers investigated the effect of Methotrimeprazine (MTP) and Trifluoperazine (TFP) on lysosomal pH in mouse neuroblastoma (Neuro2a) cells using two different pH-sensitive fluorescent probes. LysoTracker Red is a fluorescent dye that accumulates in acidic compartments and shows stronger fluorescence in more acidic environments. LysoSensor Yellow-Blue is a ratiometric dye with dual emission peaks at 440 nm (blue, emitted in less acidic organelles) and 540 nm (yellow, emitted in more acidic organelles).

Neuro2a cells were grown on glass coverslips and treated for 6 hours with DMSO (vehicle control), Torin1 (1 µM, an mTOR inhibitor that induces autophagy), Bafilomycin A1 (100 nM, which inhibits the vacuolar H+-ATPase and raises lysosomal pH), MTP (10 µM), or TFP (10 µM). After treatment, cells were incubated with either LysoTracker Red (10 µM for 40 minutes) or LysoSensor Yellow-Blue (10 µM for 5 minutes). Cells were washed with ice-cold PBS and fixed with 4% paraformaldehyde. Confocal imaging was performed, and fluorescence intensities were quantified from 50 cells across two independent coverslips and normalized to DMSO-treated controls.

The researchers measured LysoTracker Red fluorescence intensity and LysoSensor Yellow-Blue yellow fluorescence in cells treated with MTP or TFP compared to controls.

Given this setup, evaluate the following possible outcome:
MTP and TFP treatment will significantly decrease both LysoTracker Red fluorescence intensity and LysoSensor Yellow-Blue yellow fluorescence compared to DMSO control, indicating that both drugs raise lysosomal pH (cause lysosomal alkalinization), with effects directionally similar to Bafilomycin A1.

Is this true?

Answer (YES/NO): NO